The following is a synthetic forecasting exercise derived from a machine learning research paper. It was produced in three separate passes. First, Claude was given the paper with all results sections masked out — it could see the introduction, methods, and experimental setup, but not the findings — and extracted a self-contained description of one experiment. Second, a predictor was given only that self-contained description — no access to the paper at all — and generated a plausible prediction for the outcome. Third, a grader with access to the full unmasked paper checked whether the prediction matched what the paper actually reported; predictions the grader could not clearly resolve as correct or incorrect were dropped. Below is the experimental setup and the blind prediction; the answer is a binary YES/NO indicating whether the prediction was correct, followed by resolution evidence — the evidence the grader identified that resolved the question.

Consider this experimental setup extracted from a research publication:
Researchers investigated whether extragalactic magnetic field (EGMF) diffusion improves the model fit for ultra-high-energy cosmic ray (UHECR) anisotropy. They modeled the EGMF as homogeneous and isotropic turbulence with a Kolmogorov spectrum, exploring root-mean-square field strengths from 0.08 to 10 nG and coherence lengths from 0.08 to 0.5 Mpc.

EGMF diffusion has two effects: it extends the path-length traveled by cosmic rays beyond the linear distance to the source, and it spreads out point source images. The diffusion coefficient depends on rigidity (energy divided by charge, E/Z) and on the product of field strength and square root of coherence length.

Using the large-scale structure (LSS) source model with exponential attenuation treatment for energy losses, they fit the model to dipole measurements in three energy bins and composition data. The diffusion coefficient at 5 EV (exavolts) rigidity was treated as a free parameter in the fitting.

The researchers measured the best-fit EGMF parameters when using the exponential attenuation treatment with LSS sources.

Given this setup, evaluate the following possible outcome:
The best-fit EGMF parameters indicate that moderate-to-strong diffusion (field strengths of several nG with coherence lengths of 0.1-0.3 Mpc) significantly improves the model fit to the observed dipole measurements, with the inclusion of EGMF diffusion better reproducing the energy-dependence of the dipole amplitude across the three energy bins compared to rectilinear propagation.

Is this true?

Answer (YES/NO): NO